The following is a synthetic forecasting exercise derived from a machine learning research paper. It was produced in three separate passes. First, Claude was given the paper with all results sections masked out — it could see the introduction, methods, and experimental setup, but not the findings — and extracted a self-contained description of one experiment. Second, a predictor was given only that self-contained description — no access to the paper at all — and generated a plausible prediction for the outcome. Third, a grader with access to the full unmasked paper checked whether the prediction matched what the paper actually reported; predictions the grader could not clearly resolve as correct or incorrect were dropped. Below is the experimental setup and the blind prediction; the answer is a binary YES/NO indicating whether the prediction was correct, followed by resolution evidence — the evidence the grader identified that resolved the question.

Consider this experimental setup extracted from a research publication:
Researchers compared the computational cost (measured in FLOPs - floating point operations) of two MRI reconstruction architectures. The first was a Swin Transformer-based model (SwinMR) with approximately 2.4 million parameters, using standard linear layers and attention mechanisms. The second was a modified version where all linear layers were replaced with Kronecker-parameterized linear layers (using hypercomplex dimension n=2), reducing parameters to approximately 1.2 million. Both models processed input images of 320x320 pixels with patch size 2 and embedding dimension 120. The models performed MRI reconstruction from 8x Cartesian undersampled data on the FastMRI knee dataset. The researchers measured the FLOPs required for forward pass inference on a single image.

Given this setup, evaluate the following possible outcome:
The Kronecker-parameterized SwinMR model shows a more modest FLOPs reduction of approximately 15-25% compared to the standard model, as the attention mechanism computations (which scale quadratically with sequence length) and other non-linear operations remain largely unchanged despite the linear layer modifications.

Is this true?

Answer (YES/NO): NO